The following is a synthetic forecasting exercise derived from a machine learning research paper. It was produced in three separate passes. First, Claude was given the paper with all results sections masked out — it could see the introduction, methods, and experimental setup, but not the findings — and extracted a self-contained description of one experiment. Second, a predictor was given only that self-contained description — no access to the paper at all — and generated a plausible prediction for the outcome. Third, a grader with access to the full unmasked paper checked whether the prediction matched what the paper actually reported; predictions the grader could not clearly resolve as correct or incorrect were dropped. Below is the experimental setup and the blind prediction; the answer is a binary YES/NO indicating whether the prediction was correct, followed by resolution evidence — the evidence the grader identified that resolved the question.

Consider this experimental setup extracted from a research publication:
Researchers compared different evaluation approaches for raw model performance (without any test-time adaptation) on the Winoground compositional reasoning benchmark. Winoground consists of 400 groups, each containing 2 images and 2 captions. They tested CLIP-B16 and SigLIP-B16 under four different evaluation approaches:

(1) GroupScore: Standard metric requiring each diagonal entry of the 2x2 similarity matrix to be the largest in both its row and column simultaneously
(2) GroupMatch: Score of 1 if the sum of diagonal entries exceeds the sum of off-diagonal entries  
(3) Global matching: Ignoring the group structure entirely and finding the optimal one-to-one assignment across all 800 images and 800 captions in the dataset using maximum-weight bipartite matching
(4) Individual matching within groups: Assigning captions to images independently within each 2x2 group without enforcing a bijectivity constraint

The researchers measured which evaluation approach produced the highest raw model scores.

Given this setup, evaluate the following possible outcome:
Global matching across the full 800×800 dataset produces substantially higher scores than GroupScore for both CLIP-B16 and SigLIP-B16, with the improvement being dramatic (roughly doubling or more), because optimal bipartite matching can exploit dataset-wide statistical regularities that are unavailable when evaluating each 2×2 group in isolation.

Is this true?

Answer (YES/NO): YES